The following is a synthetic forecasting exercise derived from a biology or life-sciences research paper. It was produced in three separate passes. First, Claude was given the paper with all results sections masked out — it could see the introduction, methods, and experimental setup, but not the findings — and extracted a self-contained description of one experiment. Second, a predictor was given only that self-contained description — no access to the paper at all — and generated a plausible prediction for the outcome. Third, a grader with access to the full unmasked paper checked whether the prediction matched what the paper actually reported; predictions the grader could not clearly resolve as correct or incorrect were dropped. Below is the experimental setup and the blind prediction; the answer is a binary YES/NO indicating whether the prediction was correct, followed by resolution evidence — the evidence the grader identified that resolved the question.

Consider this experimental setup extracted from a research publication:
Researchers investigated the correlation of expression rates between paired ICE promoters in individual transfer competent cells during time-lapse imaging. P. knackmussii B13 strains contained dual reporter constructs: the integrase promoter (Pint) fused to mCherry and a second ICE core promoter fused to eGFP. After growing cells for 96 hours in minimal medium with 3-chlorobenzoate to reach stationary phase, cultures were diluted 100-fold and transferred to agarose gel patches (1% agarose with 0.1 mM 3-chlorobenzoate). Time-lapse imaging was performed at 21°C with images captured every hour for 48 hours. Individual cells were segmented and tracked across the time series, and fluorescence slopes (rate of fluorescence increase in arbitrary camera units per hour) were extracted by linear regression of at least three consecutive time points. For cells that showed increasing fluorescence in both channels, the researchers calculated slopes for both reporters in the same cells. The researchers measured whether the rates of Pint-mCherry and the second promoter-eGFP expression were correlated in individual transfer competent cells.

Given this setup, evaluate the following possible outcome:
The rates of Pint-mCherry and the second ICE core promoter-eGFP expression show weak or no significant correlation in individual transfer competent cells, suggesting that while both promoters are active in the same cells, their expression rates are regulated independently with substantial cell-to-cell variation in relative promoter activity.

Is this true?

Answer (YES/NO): NO